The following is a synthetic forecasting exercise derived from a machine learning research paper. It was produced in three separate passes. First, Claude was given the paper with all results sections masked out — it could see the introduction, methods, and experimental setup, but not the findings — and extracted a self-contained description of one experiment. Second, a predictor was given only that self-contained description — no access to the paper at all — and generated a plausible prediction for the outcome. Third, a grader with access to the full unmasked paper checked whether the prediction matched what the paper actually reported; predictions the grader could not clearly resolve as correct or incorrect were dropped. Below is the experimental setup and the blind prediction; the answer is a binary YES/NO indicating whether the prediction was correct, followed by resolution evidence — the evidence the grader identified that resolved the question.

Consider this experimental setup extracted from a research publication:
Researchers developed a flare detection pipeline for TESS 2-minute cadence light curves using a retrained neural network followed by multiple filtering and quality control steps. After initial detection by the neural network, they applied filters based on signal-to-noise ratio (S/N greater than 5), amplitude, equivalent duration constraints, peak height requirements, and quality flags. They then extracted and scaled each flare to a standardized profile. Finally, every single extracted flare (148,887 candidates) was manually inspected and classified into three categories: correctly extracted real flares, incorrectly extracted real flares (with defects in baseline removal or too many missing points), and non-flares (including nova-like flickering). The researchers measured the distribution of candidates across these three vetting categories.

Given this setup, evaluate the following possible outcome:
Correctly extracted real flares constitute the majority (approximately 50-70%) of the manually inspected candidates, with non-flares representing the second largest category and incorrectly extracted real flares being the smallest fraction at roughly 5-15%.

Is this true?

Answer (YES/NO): NO